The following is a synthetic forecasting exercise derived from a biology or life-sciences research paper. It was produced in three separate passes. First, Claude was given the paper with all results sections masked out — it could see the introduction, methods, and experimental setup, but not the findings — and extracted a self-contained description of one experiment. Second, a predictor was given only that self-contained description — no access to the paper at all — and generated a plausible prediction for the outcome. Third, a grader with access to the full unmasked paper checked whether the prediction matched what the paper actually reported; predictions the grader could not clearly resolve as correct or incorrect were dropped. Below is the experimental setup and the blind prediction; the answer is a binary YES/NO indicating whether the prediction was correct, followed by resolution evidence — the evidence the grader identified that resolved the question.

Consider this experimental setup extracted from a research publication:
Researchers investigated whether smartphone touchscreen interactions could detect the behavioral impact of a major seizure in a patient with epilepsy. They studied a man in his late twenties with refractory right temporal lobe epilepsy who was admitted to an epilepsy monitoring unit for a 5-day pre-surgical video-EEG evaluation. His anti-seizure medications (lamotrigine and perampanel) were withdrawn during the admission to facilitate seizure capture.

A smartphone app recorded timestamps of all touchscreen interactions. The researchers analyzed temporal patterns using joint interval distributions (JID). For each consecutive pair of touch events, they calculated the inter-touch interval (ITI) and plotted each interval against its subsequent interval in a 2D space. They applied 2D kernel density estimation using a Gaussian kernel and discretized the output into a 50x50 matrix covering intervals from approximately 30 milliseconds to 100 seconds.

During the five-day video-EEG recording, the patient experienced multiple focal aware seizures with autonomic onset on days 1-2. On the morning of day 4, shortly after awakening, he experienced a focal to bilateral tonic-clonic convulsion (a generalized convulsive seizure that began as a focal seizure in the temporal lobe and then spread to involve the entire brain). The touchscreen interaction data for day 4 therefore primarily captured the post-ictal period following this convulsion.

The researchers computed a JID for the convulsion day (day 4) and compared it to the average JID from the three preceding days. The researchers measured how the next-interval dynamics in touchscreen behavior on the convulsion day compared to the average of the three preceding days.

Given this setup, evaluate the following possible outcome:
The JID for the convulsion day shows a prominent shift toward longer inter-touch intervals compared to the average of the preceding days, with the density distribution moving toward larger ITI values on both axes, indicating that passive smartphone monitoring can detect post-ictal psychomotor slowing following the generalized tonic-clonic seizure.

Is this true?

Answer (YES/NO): YES